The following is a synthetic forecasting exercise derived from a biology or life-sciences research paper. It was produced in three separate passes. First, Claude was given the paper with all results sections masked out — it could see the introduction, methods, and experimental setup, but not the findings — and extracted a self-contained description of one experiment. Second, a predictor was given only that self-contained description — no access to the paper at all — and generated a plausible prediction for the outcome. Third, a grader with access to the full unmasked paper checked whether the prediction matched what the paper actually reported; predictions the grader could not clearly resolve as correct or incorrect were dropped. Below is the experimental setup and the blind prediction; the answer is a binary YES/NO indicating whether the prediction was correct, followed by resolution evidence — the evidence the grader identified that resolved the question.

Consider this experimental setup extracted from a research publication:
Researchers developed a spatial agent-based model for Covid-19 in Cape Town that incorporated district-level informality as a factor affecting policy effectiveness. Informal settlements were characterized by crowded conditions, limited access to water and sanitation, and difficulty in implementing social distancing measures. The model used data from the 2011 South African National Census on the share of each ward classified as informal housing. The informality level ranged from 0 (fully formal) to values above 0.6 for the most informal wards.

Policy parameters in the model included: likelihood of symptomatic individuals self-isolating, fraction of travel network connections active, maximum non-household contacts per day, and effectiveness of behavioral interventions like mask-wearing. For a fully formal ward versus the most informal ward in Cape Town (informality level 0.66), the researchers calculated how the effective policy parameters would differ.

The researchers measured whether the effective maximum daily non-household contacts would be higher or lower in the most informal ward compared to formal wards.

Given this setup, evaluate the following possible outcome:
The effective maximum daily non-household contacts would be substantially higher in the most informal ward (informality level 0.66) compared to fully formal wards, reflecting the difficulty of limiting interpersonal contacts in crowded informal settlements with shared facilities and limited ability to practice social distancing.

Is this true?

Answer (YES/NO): YES